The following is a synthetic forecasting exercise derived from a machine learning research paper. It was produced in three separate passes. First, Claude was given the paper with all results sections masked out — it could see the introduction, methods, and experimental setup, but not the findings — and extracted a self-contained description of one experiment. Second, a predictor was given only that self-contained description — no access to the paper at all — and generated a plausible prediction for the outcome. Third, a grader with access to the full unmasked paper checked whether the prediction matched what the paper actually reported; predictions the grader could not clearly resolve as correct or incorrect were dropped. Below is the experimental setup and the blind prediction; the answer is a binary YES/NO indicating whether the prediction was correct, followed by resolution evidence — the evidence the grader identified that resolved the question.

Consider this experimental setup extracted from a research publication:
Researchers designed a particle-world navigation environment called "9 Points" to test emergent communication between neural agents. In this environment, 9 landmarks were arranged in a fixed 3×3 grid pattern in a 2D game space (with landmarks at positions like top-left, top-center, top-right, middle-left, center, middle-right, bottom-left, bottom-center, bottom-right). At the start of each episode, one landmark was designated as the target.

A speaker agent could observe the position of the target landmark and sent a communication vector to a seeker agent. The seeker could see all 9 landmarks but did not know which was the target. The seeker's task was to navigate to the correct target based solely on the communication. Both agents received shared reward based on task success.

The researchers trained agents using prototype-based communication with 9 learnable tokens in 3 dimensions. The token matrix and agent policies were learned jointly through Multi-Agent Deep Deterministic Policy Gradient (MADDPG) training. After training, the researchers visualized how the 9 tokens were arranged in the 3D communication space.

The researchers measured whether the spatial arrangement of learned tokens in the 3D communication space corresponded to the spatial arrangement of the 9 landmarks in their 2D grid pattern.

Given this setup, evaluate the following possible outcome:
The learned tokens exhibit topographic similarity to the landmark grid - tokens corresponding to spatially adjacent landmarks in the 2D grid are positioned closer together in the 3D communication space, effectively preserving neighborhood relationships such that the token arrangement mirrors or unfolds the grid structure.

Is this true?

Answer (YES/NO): YES